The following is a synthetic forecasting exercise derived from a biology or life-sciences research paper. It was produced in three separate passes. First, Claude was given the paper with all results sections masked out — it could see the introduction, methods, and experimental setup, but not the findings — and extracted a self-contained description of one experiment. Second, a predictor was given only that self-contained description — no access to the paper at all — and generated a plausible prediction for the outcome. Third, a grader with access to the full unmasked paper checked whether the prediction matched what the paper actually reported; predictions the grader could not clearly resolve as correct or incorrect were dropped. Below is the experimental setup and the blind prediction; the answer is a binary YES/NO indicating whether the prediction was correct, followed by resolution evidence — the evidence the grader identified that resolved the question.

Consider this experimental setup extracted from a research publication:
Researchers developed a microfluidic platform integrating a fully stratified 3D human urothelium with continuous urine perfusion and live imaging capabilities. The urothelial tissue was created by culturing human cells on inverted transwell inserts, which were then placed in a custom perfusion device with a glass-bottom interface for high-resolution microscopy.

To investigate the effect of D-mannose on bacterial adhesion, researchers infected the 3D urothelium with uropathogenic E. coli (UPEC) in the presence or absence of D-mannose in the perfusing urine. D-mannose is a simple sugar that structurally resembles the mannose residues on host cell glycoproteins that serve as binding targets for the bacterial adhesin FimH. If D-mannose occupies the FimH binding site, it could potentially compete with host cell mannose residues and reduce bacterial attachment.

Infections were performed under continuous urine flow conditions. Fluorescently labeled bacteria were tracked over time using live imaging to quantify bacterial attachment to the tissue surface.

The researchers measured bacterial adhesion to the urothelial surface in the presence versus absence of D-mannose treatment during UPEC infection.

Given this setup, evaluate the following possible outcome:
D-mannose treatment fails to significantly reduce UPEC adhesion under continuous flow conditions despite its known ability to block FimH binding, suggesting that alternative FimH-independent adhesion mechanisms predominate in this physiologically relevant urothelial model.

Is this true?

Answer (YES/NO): NO